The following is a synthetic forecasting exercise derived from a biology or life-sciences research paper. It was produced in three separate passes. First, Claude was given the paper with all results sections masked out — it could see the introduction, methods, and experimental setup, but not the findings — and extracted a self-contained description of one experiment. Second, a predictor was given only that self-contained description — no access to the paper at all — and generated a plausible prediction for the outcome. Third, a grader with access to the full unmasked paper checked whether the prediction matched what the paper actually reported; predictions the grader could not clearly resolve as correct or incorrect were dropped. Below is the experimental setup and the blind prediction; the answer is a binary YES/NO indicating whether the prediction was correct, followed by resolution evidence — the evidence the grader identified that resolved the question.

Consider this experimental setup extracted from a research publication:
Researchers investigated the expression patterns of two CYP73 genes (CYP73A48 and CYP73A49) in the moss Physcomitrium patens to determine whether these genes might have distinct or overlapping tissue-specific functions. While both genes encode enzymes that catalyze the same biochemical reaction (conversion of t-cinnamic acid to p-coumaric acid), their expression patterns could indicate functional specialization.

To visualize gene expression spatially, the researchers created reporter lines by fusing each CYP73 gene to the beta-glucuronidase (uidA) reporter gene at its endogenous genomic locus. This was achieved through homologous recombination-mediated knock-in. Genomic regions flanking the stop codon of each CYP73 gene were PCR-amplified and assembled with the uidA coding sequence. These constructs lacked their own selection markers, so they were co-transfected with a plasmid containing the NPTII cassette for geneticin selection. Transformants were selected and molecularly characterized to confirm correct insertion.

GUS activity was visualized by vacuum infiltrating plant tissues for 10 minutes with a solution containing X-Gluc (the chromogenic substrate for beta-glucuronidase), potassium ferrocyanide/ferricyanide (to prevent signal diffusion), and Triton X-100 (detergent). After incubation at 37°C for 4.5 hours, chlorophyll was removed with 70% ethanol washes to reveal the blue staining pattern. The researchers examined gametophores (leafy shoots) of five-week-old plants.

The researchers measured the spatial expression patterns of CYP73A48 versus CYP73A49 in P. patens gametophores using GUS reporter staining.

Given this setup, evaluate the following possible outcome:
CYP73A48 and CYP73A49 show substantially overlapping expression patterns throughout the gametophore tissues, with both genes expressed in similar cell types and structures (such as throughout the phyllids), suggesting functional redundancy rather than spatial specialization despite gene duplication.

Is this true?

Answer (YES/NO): NO